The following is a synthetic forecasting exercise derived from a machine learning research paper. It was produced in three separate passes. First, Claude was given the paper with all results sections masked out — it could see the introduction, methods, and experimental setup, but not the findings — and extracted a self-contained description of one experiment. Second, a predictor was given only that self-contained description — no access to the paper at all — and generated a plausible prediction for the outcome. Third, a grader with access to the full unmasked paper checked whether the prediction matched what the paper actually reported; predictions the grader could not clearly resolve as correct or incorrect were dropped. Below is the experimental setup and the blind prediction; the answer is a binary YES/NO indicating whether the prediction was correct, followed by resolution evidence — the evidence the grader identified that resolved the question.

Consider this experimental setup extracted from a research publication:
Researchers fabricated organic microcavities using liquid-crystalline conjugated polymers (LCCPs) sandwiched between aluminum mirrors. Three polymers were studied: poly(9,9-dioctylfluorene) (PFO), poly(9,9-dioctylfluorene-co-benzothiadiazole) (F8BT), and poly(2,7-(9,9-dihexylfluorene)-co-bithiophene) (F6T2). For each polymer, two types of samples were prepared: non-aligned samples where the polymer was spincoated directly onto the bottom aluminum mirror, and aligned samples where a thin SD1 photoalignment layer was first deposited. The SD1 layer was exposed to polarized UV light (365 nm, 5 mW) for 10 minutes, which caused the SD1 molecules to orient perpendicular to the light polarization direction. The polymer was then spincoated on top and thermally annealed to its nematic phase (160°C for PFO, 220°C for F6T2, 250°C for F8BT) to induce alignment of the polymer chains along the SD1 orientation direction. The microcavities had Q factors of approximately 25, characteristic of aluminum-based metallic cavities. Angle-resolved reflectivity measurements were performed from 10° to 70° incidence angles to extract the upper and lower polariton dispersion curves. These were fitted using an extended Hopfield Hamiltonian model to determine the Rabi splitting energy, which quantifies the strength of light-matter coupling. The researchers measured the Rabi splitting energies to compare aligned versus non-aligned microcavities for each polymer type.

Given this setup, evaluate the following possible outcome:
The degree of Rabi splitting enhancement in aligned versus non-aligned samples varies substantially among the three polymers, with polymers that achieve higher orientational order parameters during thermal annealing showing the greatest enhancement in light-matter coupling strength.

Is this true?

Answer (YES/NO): NO